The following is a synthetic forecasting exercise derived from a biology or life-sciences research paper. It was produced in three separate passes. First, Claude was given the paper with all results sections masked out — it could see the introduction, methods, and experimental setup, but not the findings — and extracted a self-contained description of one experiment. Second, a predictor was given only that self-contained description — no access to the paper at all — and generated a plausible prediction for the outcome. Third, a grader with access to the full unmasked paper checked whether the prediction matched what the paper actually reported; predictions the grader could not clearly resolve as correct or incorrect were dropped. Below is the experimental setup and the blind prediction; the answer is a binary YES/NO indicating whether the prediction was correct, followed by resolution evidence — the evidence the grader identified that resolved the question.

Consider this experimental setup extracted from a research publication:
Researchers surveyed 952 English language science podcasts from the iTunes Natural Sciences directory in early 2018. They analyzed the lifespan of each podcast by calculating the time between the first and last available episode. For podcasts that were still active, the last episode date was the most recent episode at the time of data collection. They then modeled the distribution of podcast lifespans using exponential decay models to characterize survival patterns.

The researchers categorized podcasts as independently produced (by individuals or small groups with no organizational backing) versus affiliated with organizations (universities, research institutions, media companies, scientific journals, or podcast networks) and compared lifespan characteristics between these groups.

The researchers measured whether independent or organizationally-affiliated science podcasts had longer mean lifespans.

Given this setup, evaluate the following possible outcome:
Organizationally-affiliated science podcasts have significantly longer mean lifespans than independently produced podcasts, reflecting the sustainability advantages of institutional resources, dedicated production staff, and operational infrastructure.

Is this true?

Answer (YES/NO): NO